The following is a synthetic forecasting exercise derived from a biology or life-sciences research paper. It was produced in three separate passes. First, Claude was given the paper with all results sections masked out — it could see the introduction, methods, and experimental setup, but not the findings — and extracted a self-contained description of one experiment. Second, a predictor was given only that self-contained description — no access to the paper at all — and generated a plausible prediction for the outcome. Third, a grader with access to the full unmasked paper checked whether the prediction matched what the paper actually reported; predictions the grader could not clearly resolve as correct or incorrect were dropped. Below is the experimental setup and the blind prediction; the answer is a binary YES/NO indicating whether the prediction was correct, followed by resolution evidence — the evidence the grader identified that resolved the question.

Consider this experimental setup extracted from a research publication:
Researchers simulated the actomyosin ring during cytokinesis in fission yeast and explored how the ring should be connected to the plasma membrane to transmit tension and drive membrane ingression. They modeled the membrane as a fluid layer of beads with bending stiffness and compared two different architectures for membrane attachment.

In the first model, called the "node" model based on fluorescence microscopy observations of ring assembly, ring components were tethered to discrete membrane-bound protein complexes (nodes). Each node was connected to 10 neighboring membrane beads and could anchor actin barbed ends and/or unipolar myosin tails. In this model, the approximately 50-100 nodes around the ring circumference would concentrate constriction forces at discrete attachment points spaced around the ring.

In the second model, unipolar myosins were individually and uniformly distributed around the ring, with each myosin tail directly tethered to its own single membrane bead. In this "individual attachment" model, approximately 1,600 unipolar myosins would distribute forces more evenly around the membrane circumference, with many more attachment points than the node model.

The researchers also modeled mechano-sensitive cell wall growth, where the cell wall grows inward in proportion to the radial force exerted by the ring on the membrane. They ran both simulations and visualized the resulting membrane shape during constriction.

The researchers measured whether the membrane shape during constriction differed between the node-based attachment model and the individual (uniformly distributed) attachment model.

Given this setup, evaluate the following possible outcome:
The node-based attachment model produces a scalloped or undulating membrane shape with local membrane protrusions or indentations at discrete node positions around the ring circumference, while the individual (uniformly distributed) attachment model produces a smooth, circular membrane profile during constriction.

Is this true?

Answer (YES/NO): YES